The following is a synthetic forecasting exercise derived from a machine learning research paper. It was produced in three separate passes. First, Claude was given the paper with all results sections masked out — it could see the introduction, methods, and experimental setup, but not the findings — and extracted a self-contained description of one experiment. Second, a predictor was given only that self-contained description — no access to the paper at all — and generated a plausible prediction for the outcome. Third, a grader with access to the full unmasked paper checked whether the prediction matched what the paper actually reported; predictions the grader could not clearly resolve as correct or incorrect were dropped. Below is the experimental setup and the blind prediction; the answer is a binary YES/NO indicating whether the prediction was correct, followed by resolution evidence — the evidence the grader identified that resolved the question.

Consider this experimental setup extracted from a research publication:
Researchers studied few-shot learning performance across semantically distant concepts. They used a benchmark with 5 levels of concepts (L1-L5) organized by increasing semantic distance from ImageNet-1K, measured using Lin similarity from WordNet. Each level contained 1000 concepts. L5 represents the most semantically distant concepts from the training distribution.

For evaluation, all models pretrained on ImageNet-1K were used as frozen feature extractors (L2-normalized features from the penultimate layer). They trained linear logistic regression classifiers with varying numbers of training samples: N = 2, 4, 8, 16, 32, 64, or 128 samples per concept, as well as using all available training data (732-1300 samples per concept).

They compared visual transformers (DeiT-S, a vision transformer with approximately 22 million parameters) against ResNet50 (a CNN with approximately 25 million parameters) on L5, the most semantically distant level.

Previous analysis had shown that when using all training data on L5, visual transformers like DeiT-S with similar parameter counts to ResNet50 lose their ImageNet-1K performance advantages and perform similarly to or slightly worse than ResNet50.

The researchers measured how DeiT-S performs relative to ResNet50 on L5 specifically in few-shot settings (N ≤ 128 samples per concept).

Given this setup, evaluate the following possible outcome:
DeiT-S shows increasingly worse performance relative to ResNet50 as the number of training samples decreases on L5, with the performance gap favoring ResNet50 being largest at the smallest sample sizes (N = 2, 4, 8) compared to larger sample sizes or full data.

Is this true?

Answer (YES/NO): NO